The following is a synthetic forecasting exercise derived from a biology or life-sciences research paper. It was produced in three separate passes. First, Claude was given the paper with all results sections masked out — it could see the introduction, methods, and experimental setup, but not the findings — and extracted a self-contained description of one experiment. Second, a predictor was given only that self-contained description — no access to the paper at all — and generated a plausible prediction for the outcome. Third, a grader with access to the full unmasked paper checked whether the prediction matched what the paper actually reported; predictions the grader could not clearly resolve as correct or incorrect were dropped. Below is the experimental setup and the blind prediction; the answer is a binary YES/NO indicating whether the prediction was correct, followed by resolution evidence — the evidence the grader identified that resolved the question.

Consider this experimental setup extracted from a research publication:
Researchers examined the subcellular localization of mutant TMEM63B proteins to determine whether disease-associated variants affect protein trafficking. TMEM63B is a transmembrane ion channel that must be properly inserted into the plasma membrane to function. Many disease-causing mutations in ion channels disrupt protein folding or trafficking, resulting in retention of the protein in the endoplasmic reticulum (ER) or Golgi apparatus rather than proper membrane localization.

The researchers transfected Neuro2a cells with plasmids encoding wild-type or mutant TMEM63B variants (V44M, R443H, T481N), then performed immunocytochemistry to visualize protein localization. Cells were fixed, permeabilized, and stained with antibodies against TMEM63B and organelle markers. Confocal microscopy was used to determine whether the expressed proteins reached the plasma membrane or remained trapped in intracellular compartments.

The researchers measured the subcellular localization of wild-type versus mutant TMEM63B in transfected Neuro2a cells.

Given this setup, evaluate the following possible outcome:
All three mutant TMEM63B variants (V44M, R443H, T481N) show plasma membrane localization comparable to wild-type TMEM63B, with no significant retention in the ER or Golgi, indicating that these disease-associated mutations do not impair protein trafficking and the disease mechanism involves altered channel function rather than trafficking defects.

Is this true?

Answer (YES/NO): YES